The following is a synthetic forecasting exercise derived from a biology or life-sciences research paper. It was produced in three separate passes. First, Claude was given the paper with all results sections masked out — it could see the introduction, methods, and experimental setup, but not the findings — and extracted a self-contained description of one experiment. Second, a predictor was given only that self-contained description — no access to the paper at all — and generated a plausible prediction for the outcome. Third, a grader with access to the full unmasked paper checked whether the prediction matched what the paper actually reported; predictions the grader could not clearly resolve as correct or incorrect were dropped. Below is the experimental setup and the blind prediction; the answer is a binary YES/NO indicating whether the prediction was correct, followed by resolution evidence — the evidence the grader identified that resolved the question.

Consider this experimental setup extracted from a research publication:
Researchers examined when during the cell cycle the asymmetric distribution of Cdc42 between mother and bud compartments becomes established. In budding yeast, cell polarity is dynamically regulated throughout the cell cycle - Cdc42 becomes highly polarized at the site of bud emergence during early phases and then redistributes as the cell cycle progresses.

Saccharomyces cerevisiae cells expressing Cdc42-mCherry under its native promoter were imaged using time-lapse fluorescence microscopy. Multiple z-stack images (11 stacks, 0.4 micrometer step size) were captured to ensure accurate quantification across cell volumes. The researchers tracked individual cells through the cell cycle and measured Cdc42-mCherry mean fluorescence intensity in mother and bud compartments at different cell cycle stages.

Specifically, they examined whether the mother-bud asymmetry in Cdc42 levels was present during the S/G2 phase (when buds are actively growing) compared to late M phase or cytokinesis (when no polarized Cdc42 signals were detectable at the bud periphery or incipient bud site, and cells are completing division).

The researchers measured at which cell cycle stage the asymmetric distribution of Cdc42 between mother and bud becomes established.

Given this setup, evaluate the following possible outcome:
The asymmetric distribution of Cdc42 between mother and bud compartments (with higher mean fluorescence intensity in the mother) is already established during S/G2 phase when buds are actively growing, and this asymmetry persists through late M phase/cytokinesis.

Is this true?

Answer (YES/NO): NO